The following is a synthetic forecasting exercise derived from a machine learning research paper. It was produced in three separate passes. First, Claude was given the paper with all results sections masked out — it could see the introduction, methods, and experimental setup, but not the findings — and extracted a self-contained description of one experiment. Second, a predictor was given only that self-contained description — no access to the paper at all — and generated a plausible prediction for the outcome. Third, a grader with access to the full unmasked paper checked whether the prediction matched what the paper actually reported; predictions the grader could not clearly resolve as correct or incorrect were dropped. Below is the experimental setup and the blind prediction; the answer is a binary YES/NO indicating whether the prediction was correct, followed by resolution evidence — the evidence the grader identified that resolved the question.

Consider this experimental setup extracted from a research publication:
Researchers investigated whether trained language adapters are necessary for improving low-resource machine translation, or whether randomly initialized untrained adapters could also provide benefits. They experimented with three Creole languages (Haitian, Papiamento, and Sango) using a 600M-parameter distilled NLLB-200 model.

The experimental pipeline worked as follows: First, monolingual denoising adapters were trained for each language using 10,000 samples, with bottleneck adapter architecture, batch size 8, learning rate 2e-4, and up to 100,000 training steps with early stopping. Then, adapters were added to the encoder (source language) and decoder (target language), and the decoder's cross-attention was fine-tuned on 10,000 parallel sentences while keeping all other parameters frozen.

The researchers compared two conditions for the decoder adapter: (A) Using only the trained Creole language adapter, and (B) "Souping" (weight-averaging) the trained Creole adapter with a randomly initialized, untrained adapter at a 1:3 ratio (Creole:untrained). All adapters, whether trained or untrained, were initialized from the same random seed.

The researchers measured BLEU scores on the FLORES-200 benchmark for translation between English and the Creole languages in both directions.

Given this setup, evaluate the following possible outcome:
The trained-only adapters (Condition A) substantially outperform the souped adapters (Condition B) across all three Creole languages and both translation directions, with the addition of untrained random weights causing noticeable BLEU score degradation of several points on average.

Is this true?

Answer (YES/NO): NO